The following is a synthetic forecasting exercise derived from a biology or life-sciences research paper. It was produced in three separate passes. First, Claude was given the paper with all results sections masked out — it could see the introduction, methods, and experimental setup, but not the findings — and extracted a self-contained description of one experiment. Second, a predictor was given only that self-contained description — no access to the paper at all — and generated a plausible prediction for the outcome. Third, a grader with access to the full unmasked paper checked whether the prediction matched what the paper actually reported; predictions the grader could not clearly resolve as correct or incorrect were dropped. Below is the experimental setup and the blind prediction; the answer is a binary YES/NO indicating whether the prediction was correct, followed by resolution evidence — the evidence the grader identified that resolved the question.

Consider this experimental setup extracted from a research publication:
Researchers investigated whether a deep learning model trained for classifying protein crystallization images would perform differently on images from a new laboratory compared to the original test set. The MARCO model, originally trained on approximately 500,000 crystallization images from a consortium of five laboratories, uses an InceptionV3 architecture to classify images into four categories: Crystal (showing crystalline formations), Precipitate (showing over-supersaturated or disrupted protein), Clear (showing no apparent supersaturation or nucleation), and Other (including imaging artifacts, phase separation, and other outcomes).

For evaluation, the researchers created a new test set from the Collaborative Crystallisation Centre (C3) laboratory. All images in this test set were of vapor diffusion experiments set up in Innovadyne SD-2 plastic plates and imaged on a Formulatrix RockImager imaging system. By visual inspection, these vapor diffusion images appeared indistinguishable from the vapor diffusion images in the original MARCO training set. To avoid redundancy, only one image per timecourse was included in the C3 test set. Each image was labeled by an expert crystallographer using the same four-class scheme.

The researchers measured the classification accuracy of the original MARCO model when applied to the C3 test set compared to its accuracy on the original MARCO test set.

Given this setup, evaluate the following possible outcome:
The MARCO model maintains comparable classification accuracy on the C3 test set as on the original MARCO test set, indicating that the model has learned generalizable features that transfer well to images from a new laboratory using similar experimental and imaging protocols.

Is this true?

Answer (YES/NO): NO